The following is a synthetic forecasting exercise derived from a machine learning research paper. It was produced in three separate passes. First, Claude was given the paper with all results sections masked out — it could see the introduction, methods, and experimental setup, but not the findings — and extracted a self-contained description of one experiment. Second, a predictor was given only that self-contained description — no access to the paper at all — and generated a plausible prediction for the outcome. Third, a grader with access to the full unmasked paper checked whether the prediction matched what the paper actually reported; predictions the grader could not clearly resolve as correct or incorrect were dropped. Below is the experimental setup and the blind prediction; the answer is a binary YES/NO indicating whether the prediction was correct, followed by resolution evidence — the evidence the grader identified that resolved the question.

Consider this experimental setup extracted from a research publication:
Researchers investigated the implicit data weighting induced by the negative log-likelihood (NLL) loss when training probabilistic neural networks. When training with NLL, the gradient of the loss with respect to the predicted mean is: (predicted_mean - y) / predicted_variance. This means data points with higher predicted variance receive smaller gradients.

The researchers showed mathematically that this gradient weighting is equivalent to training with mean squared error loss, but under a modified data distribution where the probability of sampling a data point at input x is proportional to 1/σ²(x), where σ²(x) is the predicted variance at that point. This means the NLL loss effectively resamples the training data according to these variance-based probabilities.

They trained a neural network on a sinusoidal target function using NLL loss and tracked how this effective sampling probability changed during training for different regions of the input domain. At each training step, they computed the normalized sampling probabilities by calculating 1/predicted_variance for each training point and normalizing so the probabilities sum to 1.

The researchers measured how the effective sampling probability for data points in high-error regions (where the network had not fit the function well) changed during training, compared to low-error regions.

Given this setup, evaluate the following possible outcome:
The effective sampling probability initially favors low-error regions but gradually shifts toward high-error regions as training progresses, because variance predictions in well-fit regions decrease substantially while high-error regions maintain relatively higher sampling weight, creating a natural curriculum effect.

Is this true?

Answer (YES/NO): NO